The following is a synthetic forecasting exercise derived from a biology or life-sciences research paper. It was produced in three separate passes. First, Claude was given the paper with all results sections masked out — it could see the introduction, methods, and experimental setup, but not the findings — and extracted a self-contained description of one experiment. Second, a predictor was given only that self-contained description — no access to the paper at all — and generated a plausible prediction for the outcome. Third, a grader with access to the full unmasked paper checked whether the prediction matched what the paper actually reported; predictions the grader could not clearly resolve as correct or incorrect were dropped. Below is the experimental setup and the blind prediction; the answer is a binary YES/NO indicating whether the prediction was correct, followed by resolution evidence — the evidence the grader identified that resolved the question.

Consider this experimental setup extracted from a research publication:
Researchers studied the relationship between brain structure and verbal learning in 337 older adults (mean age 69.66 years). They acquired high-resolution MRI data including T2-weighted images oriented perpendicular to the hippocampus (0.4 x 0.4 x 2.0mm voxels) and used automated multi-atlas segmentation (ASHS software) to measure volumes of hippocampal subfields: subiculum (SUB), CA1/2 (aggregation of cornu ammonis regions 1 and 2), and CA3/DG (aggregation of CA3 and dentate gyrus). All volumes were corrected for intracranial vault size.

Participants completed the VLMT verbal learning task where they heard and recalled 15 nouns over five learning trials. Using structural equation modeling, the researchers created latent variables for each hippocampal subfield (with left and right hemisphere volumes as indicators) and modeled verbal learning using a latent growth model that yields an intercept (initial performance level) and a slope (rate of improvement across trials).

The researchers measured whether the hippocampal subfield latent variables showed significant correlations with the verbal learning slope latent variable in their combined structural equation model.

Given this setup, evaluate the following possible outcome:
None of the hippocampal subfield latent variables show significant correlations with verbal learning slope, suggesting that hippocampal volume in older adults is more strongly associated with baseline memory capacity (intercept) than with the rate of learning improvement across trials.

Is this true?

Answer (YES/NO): NO